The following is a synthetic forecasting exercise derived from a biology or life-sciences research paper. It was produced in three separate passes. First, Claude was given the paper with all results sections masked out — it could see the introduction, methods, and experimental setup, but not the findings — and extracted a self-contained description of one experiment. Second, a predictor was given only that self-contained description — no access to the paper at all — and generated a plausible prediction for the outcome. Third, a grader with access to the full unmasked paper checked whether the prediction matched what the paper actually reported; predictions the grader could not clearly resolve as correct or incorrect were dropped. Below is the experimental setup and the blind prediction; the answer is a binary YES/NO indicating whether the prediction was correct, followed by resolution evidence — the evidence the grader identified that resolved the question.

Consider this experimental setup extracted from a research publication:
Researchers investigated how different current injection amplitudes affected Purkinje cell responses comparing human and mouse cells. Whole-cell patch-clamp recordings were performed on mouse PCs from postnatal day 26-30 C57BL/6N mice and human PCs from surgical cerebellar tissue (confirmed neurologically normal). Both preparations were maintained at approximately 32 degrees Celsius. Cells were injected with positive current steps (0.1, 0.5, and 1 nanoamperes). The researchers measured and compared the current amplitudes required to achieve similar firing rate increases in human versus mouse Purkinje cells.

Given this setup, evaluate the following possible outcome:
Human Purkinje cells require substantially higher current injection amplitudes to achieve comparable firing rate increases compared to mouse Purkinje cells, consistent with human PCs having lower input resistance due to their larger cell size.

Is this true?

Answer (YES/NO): YES